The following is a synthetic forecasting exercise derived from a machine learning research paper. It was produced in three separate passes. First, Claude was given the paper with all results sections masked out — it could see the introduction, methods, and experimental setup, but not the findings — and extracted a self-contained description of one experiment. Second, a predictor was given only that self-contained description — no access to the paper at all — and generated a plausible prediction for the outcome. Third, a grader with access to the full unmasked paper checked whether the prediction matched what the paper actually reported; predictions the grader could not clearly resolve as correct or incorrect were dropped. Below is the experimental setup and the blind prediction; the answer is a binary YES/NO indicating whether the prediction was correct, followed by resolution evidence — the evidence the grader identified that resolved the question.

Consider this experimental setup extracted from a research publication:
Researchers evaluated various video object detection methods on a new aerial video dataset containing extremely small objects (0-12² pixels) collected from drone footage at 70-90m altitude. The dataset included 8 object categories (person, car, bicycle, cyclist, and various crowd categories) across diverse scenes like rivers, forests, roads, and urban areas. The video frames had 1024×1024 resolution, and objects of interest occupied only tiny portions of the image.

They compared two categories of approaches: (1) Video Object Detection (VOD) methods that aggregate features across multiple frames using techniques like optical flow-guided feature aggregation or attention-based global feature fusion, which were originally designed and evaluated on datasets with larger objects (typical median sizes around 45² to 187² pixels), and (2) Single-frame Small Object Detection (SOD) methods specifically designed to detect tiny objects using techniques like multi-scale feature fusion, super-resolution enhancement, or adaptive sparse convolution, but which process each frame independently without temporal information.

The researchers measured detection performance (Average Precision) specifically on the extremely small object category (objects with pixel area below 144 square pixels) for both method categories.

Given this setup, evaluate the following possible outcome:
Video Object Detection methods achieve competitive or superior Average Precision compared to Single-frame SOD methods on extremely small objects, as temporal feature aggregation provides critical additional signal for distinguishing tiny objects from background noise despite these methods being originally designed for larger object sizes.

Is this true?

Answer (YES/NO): NO